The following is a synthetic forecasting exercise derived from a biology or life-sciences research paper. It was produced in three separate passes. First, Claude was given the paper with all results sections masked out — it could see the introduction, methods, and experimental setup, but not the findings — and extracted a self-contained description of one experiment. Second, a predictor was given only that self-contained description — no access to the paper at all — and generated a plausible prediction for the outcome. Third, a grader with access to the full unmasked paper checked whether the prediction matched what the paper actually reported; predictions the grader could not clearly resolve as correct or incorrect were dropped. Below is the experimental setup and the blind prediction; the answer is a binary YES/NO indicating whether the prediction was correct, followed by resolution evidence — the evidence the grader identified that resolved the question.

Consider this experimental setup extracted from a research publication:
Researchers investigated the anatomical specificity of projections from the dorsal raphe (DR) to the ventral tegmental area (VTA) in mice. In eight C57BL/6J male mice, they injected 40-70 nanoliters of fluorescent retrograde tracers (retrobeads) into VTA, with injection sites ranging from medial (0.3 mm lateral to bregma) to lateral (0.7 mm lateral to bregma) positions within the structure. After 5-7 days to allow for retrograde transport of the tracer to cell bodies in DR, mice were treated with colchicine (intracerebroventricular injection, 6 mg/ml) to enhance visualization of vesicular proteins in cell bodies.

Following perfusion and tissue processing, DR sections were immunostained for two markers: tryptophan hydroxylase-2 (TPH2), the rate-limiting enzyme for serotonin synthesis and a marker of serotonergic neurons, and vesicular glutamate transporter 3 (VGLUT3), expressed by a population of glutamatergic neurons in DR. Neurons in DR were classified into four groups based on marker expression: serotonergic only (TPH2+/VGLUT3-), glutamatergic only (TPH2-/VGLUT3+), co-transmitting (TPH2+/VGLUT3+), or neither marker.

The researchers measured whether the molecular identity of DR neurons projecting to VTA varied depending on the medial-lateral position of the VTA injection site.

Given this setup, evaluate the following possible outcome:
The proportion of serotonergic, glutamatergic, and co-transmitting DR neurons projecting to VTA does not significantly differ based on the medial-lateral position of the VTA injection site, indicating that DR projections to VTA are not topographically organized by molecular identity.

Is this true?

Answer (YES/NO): NO